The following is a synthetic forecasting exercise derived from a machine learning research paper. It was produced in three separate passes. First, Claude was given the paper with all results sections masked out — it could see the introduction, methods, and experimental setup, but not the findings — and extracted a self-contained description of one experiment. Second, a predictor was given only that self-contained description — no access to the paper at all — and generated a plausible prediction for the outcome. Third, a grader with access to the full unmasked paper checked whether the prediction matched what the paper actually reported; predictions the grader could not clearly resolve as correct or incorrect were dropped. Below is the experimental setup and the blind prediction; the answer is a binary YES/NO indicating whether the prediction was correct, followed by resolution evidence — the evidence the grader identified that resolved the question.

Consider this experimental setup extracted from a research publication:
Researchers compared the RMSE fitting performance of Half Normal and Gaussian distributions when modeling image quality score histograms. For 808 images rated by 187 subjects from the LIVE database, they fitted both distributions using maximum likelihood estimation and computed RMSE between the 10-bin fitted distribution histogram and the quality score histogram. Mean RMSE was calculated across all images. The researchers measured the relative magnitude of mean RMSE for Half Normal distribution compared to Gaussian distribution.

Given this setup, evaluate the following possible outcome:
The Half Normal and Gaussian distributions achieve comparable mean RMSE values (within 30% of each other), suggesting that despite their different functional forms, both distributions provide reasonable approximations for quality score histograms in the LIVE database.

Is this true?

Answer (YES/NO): NO